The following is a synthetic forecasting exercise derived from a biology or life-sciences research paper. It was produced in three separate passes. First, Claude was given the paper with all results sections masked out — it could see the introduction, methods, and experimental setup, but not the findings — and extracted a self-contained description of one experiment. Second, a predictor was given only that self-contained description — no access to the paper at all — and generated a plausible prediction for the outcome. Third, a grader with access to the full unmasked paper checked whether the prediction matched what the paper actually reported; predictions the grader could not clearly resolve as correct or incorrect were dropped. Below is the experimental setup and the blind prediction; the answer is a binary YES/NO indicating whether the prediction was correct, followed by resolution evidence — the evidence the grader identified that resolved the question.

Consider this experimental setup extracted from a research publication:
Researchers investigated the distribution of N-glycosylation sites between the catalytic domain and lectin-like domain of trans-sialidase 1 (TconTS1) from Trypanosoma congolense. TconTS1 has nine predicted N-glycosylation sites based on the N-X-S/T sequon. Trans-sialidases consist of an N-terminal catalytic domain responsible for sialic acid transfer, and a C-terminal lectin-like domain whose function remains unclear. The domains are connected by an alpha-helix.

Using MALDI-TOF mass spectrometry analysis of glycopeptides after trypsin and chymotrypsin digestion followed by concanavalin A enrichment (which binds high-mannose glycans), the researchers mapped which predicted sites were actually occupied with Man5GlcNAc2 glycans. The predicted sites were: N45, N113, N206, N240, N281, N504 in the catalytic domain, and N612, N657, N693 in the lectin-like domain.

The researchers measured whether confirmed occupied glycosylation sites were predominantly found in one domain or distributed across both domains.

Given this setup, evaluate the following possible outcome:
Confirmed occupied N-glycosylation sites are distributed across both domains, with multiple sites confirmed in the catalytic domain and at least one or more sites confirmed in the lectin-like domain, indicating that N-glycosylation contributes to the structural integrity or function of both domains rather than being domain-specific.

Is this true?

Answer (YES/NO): NO